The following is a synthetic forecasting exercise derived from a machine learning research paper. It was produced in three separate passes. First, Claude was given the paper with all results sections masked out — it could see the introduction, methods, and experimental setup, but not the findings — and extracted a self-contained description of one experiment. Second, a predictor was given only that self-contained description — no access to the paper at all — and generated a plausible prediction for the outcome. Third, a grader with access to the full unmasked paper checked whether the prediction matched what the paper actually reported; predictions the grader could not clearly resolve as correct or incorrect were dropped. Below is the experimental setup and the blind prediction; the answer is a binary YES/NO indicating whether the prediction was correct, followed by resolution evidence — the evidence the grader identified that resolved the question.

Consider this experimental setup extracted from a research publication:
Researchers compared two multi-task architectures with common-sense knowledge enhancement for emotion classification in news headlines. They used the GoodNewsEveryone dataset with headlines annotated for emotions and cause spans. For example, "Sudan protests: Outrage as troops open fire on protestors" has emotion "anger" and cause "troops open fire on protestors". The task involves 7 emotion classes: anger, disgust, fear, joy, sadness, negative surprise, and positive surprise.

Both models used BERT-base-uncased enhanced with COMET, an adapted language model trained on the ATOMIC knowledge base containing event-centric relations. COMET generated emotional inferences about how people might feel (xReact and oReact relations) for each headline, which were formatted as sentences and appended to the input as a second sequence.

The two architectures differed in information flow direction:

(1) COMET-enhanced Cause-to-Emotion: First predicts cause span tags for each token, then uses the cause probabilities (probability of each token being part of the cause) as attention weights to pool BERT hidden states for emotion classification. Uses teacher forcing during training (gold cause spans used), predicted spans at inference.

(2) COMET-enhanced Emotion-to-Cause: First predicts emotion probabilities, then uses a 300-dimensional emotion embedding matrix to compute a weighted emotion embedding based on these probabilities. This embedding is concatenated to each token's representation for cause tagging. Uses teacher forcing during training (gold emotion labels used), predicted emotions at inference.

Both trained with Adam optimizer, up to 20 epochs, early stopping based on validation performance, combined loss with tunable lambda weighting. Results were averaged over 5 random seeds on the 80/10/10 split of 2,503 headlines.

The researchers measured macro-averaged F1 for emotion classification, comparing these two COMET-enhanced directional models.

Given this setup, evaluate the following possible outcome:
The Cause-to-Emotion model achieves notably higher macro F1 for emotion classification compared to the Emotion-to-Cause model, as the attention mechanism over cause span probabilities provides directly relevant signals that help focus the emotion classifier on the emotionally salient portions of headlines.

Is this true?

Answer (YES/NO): YES